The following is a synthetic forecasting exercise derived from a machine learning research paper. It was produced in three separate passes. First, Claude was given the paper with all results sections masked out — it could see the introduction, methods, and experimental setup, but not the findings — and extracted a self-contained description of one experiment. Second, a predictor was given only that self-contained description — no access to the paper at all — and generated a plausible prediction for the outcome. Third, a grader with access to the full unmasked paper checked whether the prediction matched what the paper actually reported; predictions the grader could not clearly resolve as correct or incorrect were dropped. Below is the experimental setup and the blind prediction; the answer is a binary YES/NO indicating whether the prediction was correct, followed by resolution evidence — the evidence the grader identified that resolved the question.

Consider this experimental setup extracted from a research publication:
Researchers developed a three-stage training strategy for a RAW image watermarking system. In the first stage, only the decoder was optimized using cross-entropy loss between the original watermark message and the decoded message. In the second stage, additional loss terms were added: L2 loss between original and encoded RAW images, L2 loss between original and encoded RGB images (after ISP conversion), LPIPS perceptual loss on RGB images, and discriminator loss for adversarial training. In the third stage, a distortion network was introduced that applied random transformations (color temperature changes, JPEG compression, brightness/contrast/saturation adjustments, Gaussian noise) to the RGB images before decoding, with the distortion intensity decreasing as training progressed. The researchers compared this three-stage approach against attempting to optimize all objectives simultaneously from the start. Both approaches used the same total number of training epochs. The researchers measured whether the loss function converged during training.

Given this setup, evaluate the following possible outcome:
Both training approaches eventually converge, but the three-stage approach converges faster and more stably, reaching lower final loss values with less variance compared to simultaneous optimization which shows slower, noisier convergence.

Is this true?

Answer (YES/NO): NO